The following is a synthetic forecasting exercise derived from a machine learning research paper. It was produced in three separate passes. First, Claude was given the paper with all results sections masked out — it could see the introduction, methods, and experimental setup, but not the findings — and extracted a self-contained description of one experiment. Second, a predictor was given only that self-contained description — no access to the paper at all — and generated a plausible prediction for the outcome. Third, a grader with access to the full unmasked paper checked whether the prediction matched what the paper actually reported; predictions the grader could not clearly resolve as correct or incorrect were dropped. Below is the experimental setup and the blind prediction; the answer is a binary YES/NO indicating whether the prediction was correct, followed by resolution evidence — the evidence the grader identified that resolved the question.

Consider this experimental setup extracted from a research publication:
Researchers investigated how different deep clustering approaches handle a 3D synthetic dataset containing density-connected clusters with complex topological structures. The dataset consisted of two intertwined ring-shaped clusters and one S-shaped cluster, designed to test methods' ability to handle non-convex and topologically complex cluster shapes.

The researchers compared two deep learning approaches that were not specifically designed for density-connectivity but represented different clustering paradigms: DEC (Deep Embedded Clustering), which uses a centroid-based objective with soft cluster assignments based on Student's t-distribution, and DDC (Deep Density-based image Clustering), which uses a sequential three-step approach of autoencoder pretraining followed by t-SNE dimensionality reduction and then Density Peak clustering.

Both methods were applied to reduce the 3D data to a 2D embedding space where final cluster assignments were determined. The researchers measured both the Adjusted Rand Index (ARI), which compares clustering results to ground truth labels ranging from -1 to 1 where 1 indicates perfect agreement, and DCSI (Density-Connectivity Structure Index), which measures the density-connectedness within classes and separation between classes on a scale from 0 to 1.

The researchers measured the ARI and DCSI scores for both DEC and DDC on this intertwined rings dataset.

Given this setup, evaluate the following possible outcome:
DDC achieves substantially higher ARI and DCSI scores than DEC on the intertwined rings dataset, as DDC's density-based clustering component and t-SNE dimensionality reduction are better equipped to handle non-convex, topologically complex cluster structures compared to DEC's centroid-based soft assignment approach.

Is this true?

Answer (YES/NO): NO